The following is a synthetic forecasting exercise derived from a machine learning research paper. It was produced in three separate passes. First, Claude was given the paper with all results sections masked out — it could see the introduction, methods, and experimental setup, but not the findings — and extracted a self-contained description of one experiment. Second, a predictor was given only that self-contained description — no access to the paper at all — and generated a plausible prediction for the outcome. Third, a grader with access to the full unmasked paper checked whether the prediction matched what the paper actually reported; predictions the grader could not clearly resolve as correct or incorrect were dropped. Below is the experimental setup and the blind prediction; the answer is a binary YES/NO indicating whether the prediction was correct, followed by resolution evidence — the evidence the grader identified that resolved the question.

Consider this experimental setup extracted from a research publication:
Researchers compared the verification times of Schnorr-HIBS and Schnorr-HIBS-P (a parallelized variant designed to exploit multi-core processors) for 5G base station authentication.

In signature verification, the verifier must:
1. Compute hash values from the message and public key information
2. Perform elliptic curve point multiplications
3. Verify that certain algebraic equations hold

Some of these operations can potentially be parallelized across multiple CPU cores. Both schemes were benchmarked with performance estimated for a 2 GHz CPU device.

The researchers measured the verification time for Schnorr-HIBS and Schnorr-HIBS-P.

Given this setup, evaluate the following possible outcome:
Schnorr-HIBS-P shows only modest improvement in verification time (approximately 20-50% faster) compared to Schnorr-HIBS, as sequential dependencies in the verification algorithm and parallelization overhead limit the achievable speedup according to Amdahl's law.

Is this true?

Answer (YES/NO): NO